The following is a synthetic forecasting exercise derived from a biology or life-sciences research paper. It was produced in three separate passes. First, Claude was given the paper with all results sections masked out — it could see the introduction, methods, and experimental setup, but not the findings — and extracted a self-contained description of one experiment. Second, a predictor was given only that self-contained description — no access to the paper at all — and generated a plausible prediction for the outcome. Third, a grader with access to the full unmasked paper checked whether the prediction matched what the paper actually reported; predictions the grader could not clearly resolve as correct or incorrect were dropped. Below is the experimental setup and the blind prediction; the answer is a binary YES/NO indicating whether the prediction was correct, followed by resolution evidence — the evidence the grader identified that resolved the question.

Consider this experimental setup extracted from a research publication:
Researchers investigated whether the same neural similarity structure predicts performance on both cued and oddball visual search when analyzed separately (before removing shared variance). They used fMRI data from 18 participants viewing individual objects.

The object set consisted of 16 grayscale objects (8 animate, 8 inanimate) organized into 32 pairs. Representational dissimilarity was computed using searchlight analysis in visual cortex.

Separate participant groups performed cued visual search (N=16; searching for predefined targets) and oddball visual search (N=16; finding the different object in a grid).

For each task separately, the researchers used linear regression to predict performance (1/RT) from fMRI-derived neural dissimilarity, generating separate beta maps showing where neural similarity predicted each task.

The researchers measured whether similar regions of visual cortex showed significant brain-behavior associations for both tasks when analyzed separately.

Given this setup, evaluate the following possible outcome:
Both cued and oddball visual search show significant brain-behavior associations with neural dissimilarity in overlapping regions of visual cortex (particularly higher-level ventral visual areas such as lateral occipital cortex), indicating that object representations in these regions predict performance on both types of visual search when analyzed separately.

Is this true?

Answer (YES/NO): YES